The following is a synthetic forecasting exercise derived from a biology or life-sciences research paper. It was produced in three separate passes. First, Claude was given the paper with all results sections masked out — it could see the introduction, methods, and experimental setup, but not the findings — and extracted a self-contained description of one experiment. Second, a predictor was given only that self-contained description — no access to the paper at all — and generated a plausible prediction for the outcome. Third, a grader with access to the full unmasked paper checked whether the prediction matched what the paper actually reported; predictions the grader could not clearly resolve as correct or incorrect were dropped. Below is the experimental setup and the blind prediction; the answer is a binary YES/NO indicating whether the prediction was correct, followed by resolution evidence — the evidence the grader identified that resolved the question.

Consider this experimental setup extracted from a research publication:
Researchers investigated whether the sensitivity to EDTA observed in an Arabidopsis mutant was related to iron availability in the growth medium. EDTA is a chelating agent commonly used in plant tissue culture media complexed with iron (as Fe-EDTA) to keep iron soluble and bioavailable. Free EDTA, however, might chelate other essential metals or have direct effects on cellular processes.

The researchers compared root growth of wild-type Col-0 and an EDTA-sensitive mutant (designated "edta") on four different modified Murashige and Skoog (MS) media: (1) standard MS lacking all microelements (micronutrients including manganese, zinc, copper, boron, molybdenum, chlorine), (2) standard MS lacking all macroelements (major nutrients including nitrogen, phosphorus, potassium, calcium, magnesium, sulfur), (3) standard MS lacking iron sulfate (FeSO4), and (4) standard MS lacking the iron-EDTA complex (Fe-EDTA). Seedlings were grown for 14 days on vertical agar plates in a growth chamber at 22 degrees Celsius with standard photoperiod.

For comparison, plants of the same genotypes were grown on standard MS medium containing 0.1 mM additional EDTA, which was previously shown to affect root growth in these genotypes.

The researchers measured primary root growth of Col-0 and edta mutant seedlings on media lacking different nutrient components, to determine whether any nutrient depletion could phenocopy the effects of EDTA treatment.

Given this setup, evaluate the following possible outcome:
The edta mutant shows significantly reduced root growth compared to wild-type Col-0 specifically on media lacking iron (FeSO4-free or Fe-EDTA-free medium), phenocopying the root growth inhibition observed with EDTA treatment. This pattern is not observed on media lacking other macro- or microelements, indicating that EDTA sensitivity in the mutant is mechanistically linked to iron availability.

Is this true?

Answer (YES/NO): NO